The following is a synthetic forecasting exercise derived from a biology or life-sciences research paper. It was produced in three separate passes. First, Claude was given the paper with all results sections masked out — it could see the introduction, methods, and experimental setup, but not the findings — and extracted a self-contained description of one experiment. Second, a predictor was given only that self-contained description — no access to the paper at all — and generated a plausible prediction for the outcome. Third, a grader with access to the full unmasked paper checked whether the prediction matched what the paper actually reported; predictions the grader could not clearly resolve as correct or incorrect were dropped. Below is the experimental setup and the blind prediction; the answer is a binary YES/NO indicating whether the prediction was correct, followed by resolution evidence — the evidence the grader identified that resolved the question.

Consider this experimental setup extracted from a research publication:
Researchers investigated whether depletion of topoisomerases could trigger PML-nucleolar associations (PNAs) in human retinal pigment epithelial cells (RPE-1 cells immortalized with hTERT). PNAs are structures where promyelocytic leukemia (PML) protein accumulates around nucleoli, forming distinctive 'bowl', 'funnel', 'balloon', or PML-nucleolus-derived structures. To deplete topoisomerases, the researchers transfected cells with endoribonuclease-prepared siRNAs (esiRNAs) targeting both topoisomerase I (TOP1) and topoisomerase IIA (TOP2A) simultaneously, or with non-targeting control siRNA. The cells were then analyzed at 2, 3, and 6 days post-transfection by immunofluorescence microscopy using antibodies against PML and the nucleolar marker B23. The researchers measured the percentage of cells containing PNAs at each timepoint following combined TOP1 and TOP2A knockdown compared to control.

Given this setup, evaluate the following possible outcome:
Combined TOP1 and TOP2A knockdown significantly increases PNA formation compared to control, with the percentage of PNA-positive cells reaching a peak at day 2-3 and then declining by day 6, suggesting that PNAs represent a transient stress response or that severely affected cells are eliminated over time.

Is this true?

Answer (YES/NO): NO